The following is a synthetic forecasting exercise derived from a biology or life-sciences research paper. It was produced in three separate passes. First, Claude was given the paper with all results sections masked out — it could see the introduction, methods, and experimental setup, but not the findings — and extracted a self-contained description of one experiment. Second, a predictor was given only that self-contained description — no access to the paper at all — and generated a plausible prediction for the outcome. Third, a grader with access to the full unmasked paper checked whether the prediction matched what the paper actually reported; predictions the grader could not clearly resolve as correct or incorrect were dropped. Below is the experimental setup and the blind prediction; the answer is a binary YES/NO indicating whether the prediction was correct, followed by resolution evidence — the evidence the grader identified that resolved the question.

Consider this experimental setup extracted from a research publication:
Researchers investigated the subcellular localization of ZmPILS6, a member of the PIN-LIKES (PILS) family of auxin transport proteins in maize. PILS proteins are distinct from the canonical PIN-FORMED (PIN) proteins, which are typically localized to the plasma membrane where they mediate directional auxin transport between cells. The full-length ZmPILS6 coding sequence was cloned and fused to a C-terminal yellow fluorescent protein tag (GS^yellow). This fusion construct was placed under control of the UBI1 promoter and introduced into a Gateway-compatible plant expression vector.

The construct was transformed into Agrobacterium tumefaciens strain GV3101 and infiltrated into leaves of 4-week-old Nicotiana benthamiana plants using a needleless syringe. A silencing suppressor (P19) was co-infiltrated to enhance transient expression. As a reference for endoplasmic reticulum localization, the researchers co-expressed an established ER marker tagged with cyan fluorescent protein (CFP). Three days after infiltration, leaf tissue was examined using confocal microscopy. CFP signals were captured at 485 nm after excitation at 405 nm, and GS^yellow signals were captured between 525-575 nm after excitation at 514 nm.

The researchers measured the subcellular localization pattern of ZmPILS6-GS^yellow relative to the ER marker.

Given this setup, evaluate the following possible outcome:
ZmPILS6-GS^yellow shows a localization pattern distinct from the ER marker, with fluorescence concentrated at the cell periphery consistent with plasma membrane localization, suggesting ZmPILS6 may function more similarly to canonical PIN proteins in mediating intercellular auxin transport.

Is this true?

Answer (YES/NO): NO